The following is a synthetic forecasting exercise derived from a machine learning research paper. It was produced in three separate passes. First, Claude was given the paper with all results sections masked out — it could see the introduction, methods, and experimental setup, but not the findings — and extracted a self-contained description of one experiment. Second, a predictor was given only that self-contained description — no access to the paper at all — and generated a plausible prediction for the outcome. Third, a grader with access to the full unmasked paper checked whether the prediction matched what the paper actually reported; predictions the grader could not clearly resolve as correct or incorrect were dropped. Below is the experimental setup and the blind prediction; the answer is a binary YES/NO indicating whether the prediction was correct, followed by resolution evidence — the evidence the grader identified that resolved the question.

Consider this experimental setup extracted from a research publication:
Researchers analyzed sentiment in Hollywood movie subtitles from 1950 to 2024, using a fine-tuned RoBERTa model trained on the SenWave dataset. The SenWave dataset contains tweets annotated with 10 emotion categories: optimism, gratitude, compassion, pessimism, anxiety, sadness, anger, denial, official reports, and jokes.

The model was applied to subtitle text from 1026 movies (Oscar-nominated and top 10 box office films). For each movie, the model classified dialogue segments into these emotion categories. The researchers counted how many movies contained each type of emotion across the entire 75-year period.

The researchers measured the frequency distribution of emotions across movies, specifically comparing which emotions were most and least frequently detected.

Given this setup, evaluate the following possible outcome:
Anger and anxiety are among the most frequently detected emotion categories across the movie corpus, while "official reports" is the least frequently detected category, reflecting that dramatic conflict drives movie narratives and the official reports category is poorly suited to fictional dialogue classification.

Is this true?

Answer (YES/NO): NO